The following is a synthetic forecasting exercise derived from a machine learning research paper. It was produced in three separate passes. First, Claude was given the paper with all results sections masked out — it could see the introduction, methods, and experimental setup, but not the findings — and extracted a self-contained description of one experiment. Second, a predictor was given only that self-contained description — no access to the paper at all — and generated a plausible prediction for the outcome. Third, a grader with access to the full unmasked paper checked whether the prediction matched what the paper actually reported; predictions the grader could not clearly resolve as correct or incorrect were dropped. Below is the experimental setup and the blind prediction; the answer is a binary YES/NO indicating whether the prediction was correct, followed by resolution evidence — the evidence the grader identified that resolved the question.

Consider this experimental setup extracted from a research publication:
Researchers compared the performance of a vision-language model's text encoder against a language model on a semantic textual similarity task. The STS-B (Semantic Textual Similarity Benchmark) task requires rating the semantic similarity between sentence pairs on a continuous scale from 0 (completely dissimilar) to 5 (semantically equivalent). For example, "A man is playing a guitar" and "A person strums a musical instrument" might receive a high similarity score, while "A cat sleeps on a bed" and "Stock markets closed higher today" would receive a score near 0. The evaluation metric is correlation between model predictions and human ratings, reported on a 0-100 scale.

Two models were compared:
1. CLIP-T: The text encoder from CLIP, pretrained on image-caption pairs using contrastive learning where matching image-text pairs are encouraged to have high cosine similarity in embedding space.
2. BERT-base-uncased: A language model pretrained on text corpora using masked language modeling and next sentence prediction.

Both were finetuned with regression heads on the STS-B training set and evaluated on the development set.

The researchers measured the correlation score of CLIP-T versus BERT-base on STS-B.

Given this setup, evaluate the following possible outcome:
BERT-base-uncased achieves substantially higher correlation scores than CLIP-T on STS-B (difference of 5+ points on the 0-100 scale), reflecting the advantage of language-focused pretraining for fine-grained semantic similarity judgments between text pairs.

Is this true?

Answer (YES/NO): YES